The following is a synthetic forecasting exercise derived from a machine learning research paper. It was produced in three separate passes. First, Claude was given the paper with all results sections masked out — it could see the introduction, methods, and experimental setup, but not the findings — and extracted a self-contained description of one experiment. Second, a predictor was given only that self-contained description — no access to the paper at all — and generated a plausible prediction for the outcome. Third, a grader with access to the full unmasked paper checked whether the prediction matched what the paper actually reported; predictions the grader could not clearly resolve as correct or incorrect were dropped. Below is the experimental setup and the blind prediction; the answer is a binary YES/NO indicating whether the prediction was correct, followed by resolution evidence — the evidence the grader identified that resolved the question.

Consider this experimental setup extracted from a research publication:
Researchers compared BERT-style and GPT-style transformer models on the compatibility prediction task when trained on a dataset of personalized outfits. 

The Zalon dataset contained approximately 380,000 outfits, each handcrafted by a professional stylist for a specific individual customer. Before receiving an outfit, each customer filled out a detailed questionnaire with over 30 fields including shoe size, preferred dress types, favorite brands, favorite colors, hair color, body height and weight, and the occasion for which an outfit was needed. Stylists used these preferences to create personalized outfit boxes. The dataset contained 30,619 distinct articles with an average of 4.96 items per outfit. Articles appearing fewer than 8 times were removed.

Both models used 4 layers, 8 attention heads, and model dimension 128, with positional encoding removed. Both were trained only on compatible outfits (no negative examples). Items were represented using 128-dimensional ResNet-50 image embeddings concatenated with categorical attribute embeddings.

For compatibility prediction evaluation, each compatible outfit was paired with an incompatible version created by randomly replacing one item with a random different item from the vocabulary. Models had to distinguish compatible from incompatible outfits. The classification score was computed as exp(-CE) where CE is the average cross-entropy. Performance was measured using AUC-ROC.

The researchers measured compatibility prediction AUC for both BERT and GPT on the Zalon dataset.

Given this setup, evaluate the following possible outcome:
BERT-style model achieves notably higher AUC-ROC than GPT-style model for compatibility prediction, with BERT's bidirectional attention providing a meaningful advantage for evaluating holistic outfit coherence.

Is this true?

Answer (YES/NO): NO